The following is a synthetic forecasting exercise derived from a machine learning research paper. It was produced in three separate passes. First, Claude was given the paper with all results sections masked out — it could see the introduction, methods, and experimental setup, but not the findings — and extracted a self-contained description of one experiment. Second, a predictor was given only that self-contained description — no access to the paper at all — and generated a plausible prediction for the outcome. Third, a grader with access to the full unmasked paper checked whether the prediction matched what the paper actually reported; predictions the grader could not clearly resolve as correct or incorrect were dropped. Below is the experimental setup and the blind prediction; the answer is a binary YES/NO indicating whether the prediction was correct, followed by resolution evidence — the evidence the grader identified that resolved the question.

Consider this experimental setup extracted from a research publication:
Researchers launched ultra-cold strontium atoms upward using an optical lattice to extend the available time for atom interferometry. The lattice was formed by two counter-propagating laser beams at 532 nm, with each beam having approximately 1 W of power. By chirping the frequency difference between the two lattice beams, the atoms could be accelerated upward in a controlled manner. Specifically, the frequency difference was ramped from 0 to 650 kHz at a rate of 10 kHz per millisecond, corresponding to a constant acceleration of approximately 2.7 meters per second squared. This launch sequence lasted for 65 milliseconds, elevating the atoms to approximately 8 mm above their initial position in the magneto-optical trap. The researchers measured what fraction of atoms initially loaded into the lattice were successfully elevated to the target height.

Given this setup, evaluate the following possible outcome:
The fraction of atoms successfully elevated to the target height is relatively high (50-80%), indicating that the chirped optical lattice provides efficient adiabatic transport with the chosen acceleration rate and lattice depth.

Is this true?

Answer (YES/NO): YES